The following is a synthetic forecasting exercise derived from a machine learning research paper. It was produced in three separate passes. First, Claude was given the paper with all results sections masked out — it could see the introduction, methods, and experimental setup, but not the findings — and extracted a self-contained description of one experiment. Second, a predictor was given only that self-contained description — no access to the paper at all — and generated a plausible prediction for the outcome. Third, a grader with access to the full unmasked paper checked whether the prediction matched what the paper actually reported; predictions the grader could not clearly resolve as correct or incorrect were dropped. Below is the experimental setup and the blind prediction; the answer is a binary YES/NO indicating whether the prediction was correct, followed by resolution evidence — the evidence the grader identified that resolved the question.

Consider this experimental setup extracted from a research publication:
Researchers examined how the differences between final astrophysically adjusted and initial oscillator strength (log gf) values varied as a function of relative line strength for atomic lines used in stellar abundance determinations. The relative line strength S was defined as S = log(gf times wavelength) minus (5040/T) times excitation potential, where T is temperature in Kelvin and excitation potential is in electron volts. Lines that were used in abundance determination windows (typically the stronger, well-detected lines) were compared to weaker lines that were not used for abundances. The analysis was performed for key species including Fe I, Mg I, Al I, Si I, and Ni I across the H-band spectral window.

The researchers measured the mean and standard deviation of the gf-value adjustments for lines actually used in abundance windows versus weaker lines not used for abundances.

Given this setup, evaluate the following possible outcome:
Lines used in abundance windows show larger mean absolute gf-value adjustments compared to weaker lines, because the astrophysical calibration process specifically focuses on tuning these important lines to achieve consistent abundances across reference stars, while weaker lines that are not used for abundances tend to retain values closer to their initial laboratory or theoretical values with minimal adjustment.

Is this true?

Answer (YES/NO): NO